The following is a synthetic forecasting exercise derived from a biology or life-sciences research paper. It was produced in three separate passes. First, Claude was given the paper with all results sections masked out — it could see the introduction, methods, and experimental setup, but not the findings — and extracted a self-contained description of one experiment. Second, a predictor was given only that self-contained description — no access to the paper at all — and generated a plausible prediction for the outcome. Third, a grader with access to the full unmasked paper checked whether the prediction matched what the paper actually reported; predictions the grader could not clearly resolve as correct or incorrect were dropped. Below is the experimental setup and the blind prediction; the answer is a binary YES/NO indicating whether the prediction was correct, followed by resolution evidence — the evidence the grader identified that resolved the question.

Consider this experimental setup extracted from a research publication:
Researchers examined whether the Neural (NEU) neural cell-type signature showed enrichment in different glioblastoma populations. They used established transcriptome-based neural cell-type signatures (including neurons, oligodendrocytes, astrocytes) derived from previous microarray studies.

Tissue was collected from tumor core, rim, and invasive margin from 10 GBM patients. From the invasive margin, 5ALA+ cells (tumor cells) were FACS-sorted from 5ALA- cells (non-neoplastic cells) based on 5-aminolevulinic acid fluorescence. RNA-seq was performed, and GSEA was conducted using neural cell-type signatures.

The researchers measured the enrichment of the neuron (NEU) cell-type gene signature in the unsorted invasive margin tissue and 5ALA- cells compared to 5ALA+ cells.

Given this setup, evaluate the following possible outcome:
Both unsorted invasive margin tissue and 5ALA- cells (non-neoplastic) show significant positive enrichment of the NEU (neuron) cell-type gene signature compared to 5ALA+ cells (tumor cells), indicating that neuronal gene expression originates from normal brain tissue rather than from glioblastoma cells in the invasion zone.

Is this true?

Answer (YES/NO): YES